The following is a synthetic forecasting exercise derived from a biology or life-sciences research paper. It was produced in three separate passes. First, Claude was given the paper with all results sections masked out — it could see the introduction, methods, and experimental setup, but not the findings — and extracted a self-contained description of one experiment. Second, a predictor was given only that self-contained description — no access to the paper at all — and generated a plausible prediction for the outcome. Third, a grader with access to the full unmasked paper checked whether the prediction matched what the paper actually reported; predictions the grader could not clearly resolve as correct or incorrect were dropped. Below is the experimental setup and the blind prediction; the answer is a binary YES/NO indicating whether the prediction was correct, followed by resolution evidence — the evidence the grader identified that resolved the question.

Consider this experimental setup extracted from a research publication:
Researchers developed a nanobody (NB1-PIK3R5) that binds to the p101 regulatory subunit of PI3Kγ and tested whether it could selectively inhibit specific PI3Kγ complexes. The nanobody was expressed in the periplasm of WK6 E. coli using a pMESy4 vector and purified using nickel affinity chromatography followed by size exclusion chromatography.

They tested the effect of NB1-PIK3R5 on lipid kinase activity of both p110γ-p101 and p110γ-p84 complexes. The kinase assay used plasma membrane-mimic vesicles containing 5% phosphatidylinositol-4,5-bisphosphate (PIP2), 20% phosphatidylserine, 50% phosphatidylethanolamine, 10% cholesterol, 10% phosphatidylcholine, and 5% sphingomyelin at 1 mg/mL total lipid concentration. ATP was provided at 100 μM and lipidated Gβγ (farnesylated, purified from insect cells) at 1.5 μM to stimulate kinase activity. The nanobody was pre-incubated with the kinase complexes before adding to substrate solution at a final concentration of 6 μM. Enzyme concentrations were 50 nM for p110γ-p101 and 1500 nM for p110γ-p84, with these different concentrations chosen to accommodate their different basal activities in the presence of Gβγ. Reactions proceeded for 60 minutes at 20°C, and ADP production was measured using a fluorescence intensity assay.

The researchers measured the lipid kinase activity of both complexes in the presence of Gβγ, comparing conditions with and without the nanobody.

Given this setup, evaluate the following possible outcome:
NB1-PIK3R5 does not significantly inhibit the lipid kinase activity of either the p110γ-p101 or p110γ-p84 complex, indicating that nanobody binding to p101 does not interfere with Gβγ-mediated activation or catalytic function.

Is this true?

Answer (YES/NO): NO